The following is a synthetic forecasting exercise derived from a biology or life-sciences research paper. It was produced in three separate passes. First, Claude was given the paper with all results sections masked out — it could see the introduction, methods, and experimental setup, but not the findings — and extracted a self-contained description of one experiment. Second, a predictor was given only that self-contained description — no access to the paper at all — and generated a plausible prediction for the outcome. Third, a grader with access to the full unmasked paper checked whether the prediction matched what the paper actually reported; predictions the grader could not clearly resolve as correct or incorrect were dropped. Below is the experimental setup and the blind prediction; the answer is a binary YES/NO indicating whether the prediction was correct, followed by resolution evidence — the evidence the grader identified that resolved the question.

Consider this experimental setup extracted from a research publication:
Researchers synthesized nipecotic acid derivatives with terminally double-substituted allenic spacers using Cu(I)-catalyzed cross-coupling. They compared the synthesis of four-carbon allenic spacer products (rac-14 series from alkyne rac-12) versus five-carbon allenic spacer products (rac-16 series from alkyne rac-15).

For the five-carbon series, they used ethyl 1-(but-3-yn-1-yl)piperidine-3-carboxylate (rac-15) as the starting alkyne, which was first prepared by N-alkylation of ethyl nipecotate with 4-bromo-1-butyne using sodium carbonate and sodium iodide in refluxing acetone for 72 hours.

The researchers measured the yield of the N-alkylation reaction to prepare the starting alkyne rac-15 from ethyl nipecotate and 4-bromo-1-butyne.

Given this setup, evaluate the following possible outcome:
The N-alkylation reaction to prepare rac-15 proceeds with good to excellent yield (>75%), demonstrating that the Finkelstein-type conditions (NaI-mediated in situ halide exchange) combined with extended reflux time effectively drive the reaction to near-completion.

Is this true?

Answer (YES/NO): YES